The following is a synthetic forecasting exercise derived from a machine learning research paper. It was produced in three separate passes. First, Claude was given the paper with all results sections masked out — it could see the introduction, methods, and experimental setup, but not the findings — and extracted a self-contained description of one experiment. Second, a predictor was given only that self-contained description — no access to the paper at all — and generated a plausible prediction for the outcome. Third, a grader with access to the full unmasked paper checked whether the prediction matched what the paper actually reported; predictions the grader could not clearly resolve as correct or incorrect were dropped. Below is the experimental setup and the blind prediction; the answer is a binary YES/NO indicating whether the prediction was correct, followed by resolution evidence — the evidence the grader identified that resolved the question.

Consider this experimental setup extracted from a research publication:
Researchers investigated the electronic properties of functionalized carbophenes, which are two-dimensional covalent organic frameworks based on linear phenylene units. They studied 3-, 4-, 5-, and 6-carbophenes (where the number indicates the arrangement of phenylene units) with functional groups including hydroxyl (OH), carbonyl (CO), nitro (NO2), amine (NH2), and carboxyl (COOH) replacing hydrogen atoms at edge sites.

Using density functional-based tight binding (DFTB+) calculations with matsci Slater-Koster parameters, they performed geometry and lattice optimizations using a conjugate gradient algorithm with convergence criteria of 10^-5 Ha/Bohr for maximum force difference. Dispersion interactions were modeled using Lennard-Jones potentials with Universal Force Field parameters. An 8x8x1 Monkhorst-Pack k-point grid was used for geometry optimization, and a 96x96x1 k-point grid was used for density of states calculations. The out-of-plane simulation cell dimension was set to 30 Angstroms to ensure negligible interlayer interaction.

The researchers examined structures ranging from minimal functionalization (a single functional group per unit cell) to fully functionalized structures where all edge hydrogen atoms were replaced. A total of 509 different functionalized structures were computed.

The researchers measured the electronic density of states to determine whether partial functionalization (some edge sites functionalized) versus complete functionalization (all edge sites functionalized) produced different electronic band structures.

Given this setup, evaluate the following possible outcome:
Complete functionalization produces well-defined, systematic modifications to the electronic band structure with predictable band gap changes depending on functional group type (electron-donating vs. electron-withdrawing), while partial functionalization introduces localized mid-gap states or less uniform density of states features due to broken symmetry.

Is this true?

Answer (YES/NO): NO